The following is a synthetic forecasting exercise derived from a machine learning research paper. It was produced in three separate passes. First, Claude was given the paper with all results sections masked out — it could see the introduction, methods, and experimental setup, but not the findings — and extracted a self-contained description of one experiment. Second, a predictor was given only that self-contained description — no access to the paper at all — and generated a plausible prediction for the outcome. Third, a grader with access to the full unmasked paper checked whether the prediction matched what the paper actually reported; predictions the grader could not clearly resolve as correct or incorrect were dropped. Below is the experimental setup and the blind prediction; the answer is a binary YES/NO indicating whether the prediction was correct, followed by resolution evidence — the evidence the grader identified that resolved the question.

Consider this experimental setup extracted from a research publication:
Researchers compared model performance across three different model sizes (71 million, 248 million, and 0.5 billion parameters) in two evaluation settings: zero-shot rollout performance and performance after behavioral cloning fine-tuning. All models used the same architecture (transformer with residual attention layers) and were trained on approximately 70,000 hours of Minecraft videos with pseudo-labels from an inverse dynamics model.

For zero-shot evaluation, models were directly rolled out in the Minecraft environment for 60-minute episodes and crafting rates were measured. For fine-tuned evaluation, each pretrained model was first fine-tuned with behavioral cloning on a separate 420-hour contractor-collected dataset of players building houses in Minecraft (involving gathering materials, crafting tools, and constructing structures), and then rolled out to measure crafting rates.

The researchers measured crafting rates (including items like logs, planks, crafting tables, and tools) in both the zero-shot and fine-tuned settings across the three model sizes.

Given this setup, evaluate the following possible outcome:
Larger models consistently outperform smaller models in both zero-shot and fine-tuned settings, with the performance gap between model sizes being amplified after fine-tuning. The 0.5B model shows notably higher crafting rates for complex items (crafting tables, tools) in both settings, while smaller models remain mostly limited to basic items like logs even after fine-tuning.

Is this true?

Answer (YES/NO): NO